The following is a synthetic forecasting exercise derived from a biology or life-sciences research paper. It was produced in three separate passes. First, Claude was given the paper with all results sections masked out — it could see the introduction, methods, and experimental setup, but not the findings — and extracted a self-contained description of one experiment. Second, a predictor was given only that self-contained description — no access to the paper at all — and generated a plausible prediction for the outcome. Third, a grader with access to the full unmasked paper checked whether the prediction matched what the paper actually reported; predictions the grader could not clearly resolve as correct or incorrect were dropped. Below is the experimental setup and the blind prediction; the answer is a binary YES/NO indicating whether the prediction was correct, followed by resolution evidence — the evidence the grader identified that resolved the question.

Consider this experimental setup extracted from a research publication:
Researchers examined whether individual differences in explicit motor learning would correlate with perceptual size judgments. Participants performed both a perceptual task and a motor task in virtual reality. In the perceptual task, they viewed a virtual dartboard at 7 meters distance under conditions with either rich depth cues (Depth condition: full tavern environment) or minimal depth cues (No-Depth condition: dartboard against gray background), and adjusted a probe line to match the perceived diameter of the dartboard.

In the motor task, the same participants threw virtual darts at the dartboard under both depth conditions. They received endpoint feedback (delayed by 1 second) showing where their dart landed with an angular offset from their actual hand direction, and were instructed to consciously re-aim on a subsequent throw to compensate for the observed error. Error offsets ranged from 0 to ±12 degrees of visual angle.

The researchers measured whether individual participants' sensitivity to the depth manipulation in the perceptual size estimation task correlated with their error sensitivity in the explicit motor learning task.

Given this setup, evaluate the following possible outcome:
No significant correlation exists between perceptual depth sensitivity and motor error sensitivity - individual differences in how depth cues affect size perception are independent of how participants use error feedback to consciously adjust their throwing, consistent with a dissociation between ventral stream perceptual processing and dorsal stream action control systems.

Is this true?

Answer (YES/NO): NO